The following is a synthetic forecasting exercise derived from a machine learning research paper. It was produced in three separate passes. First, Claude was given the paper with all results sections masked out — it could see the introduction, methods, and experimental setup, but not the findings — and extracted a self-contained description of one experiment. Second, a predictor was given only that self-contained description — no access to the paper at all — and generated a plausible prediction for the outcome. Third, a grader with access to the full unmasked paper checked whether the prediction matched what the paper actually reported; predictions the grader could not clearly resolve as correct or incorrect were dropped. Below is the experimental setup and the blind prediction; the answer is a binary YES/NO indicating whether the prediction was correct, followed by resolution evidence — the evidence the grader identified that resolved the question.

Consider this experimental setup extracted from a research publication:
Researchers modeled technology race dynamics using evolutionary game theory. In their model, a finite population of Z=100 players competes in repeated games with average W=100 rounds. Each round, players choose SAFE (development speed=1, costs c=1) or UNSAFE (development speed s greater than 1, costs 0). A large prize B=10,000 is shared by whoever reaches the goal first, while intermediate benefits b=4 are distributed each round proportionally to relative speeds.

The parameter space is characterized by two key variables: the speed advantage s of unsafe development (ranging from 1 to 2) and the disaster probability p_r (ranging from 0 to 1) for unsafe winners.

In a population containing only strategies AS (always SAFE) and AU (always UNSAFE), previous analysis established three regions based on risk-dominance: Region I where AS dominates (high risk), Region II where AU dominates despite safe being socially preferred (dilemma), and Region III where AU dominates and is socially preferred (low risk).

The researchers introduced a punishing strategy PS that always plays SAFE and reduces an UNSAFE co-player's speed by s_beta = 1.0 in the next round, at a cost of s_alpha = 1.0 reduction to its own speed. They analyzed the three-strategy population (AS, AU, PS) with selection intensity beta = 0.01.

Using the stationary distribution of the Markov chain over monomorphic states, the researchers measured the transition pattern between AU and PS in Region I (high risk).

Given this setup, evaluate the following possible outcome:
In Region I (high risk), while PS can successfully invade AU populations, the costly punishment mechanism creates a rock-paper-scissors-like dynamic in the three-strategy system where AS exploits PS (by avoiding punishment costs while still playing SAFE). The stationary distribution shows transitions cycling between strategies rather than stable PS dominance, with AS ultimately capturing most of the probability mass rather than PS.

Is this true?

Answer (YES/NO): NO